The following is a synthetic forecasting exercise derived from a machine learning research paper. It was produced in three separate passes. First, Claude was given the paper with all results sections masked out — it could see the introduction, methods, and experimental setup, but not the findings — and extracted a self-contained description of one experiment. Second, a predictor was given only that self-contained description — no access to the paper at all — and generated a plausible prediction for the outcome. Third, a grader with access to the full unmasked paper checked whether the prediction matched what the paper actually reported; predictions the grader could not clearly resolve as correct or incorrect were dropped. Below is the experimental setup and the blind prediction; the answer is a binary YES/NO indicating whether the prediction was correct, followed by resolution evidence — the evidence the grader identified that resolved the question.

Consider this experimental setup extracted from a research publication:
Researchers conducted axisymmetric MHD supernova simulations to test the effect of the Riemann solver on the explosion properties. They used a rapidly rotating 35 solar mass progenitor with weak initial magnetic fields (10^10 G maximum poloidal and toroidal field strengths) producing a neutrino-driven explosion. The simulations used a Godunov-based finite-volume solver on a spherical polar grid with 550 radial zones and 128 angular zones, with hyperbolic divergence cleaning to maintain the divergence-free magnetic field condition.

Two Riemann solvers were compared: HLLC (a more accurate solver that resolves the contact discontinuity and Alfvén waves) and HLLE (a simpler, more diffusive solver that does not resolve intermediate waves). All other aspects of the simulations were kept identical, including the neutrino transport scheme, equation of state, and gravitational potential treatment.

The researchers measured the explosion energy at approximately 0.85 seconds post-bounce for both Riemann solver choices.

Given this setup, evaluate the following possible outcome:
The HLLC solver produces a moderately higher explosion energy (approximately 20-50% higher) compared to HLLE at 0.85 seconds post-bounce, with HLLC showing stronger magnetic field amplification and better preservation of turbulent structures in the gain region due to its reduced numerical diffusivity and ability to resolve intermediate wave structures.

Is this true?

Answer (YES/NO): NO